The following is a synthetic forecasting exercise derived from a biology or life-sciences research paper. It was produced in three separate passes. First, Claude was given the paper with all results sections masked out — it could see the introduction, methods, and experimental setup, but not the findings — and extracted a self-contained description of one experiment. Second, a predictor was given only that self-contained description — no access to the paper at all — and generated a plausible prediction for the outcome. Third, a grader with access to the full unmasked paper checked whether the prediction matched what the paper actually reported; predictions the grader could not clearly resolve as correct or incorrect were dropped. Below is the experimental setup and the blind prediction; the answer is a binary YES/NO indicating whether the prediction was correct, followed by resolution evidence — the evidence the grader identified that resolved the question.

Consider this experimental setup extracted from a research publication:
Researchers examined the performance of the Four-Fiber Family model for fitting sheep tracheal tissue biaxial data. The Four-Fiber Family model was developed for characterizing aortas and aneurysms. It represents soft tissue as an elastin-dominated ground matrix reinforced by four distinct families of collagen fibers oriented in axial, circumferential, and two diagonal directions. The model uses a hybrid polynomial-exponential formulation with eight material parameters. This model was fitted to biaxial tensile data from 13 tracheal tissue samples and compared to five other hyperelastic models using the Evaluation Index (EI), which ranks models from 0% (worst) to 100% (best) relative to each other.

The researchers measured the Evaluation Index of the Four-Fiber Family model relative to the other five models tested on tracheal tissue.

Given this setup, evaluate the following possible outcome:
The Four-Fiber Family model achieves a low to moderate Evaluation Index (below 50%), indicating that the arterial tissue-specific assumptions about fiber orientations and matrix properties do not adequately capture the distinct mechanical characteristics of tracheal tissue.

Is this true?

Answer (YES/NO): YES